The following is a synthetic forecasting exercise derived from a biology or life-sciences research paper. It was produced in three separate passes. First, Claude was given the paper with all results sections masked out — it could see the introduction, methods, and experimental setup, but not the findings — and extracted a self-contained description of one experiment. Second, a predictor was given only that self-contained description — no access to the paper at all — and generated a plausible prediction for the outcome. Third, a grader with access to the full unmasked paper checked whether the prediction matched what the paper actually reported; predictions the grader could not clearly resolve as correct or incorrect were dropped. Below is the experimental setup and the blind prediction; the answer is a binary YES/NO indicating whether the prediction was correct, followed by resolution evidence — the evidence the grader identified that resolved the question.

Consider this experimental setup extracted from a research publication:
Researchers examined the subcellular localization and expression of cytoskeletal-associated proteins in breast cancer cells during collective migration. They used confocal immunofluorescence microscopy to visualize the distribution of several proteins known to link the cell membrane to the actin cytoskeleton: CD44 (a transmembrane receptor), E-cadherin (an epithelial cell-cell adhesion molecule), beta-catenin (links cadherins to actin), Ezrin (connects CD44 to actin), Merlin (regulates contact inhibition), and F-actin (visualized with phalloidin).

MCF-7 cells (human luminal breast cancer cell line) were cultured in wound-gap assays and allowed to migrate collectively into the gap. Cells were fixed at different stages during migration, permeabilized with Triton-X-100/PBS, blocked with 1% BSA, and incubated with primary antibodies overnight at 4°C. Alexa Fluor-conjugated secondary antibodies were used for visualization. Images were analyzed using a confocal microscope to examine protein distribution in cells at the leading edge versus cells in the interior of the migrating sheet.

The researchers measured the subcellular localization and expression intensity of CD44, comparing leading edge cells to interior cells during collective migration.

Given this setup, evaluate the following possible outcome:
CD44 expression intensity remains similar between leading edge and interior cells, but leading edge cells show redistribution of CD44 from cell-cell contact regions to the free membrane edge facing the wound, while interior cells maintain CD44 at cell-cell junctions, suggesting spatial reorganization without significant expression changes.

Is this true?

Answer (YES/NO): NO